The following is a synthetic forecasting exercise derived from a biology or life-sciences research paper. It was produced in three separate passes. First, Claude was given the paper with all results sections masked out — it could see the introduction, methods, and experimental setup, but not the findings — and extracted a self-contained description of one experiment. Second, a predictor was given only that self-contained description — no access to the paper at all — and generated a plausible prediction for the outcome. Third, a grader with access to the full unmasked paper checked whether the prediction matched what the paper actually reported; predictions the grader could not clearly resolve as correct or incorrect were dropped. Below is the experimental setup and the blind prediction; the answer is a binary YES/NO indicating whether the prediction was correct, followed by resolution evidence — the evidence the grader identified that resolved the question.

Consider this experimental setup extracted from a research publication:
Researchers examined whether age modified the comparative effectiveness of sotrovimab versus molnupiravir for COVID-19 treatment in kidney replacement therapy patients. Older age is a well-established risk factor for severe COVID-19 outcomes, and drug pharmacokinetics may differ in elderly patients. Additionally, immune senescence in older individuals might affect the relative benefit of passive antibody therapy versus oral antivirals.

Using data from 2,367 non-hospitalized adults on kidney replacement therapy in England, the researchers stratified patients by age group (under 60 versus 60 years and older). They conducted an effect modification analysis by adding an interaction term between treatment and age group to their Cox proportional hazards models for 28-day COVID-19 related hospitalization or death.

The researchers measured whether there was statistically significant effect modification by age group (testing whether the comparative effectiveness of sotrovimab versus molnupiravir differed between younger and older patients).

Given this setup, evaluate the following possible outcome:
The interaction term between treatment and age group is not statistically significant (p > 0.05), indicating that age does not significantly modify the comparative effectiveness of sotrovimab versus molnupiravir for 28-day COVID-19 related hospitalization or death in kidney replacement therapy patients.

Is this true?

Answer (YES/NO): YES